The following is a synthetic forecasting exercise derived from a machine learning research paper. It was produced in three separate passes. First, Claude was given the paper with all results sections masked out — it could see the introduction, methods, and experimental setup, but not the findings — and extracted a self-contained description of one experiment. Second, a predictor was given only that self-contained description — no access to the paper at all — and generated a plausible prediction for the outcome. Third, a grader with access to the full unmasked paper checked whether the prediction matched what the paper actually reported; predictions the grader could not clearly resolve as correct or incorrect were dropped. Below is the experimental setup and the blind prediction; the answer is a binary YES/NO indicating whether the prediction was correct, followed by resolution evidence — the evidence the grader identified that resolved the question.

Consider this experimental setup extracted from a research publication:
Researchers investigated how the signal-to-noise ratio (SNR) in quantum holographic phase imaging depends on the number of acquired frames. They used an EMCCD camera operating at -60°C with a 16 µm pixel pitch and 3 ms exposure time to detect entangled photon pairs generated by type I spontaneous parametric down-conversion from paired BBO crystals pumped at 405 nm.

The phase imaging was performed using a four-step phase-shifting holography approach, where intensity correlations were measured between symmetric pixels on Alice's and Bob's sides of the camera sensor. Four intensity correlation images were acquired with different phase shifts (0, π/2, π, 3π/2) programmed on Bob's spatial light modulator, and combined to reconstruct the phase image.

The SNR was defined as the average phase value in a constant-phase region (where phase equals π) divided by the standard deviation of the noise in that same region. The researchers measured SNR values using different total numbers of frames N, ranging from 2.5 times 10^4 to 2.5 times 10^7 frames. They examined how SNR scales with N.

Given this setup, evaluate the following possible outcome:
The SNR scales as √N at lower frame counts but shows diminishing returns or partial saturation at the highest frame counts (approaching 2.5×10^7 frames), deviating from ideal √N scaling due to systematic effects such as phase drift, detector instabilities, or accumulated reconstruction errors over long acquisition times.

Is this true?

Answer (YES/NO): NO